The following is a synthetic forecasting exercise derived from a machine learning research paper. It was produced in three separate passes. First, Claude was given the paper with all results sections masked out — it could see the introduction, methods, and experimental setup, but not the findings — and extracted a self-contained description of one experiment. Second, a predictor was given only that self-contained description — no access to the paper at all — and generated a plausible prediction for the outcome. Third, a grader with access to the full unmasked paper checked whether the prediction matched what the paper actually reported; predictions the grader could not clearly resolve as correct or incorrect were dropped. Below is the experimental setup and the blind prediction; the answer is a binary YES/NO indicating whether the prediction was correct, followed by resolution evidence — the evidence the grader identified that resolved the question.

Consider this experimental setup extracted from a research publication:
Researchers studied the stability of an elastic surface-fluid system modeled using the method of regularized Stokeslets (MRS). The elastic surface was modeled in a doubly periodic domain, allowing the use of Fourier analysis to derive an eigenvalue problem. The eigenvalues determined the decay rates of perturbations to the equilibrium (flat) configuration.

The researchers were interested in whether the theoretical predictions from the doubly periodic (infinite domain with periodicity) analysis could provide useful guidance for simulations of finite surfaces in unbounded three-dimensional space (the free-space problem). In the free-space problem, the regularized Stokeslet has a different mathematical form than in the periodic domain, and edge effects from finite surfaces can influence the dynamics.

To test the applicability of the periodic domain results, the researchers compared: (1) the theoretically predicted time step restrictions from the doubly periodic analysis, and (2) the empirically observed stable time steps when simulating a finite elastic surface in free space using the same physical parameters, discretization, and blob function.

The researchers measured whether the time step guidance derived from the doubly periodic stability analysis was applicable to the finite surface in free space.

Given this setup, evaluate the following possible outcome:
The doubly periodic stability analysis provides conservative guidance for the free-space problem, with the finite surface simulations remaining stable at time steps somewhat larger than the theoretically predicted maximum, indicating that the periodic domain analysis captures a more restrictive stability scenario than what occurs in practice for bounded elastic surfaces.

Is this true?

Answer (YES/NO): NO